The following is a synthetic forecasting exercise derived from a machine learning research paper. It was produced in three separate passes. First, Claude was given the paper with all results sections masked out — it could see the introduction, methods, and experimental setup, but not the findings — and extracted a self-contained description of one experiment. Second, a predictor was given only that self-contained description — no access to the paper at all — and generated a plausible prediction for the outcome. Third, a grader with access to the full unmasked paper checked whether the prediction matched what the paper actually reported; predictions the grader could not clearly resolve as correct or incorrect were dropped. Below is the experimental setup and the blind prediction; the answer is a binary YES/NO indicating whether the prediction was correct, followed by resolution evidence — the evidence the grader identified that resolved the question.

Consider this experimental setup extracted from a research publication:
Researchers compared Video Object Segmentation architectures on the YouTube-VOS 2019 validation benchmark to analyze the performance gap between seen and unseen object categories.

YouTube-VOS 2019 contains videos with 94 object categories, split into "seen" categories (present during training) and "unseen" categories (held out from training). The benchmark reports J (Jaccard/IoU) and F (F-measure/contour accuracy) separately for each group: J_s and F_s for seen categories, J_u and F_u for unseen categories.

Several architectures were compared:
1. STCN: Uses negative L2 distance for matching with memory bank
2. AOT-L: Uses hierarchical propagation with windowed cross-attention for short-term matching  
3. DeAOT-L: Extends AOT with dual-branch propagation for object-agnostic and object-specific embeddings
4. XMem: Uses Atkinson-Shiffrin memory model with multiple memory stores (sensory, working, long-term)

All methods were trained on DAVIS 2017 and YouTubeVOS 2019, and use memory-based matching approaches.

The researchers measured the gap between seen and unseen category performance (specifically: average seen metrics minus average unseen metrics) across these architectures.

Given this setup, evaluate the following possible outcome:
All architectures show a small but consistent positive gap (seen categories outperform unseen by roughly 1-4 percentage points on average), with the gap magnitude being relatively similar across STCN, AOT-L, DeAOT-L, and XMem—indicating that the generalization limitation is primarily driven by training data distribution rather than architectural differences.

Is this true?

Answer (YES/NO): NO